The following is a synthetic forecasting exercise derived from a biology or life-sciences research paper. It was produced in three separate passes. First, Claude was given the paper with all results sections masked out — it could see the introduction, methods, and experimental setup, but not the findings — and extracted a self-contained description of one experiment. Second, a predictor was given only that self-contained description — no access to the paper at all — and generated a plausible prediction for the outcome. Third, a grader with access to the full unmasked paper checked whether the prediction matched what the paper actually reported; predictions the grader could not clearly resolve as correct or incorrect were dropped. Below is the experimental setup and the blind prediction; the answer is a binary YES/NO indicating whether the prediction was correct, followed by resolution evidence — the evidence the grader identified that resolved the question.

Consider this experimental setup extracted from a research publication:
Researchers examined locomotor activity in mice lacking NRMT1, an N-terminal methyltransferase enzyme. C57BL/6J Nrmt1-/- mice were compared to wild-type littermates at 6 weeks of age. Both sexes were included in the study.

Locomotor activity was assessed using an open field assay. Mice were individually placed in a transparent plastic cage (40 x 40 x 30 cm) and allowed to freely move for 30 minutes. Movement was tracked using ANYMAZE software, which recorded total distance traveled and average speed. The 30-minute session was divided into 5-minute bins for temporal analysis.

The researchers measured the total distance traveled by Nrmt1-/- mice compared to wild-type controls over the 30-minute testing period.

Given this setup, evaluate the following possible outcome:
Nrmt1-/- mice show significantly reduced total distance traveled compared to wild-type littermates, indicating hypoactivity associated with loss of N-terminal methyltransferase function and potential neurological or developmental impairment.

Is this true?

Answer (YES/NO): NO